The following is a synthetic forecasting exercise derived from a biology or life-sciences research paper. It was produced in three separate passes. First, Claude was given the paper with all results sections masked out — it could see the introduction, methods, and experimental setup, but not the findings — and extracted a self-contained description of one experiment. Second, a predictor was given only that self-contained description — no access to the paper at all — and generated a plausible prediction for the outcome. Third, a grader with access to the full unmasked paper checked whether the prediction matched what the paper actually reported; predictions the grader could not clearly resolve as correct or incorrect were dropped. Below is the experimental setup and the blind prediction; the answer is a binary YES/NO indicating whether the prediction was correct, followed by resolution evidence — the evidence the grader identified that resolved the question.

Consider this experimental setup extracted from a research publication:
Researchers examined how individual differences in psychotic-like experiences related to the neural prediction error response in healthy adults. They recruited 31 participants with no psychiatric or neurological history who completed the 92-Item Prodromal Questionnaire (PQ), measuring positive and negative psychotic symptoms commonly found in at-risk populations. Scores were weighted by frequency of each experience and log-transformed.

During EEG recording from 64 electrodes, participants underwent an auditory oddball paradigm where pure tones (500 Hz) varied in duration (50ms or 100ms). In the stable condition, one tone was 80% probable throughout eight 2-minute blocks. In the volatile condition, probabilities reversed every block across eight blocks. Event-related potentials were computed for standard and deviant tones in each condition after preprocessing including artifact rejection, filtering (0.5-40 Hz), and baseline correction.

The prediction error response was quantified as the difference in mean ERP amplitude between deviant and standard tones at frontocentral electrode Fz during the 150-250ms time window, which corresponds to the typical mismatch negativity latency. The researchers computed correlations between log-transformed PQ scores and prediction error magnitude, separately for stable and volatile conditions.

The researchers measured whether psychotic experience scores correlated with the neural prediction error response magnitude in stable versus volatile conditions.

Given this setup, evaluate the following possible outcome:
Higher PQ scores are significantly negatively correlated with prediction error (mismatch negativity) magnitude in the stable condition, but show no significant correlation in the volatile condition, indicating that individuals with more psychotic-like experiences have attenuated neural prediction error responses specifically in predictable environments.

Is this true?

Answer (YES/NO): NO